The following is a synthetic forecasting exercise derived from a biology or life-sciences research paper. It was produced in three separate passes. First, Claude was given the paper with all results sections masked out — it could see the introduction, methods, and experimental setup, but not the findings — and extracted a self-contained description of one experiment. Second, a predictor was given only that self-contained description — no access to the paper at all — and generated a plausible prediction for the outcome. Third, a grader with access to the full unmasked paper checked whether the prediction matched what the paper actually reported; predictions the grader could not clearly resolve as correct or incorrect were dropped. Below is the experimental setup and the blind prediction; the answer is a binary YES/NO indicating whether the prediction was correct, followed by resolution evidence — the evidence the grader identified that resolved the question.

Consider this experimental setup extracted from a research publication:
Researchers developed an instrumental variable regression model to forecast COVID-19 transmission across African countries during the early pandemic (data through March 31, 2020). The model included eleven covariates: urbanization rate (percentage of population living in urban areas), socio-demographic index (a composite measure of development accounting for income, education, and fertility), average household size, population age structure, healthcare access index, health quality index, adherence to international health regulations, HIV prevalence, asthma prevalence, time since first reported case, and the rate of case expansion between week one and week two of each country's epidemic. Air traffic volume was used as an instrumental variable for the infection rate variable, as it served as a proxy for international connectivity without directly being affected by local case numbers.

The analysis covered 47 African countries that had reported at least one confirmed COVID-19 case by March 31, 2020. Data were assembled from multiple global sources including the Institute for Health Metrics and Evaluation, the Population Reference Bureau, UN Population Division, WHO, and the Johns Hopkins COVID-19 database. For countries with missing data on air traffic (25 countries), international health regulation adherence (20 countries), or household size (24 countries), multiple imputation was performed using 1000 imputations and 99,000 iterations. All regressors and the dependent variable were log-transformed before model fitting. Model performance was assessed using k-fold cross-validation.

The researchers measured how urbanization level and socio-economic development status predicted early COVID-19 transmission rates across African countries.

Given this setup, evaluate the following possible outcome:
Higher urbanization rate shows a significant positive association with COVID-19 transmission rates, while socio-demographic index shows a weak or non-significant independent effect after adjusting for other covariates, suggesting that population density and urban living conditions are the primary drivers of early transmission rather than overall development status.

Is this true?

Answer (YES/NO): NO